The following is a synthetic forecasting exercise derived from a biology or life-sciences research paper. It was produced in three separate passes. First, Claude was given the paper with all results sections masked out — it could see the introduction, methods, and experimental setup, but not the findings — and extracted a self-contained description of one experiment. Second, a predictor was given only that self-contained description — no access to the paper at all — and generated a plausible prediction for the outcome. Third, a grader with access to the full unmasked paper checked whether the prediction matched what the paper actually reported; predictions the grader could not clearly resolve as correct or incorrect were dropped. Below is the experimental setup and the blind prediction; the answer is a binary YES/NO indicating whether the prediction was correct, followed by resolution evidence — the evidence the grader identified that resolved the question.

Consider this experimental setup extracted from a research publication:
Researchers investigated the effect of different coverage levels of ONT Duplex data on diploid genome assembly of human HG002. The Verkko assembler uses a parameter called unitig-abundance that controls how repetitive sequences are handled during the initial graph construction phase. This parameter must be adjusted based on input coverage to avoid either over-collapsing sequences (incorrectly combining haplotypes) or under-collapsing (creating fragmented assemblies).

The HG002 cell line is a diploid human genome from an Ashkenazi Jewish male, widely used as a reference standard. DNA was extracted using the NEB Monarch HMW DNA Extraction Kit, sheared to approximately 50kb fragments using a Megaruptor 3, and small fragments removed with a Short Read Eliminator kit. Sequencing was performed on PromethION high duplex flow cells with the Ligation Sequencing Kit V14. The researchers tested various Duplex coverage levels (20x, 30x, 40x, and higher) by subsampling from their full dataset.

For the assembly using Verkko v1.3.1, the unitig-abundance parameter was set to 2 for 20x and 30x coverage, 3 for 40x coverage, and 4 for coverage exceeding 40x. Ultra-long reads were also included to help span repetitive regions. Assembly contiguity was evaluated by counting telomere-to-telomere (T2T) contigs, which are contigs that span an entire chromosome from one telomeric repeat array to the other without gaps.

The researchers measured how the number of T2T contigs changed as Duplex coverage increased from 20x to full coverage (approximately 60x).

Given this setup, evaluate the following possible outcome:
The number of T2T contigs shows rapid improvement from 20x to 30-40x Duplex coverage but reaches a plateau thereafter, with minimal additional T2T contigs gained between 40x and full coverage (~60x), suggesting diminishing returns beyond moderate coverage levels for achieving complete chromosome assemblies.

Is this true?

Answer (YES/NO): NO